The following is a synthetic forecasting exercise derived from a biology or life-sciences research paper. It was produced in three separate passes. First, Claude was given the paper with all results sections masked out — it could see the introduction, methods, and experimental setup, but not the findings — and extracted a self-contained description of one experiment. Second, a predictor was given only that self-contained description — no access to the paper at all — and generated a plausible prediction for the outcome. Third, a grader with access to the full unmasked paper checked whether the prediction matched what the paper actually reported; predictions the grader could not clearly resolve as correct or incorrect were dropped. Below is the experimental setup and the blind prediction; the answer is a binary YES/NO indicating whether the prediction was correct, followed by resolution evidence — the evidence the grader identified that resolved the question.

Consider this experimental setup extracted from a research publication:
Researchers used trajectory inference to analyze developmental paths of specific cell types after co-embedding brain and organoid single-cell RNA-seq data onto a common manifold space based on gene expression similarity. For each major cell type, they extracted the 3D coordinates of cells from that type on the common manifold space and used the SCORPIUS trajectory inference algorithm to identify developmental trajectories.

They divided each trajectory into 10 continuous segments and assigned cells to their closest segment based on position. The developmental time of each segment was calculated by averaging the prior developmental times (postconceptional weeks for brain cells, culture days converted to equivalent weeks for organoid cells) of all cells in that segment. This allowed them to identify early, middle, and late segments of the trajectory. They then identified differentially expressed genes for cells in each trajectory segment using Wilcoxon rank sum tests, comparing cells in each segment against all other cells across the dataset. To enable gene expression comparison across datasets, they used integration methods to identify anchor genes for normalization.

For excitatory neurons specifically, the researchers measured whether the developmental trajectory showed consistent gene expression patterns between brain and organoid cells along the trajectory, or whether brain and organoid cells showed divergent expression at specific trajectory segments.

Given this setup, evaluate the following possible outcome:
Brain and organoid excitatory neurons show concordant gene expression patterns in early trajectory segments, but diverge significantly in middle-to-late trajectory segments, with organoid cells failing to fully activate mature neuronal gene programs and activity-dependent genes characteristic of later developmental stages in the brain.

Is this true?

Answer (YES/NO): NO